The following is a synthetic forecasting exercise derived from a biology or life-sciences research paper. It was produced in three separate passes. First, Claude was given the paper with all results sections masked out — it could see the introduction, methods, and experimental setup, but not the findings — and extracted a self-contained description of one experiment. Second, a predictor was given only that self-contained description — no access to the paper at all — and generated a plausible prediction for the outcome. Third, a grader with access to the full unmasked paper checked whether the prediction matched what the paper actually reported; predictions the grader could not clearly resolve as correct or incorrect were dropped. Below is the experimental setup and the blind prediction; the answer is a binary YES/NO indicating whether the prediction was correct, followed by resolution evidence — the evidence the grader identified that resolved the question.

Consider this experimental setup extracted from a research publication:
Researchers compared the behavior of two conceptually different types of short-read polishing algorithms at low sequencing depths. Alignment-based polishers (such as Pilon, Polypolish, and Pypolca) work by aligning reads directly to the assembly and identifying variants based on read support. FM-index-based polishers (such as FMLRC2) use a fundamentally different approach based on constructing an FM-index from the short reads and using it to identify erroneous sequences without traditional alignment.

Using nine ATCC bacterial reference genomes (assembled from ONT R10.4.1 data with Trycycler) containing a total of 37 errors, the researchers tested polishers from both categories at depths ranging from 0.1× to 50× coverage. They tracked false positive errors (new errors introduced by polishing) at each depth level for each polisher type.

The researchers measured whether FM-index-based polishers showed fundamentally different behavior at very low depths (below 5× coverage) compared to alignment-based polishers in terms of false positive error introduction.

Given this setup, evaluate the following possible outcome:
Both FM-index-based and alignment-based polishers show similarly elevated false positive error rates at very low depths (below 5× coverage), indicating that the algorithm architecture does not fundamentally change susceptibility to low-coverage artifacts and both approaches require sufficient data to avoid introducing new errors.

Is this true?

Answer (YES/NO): NO